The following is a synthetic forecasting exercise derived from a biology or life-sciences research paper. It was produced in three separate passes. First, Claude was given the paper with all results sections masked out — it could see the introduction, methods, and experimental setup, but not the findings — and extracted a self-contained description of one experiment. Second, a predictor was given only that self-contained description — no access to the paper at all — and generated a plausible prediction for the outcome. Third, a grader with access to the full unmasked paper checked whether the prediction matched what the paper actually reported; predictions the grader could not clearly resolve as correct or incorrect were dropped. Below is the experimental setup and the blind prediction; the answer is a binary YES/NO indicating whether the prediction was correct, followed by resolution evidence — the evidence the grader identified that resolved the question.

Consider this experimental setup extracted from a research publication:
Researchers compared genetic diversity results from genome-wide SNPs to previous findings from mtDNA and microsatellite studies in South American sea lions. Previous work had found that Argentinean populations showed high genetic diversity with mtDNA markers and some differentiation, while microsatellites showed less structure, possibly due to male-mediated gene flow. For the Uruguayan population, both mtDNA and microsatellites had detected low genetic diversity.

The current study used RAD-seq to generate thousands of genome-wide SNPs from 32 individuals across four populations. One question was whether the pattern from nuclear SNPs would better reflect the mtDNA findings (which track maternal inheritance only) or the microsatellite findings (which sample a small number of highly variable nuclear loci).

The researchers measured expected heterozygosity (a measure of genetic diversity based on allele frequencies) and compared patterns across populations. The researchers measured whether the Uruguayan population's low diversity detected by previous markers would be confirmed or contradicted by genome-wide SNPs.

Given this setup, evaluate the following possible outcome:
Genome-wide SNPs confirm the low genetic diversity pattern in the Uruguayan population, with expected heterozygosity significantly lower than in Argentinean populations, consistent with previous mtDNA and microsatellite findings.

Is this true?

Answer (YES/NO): YES